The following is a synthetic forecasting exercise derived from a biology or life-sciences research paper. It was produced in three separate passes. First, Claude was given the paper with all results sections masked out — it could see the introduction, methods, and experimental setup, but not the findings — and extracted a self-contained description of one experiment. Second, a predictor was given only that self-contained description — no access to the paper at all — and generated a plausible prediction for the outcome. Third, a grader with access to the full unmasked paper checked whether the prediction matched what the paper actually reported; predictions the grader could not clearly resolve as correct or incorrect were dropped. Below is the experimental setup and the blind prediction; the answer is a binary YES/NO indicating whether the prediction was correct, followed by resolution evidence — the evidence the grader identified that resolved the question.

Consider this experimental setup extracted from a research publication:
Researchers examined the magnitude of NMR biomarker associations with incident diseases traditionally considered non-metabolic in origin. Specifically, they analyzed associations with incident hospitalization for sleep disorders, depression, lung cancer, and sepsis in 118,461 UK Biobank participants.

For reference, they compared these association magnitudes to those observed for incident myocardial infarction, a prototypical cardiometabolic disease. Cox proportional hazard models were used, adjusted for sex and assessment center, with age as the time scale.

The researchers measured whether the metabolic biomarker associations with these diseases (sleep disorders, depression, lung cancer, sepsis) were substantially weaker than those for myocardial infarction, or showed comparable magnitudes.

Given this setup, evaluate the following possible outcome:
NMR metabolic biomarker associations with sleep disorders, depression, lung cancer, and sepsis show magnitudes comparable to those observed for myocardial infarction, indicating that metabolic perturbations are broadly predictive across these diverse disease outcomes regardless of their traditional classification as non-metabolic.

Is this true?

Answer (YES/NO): YES